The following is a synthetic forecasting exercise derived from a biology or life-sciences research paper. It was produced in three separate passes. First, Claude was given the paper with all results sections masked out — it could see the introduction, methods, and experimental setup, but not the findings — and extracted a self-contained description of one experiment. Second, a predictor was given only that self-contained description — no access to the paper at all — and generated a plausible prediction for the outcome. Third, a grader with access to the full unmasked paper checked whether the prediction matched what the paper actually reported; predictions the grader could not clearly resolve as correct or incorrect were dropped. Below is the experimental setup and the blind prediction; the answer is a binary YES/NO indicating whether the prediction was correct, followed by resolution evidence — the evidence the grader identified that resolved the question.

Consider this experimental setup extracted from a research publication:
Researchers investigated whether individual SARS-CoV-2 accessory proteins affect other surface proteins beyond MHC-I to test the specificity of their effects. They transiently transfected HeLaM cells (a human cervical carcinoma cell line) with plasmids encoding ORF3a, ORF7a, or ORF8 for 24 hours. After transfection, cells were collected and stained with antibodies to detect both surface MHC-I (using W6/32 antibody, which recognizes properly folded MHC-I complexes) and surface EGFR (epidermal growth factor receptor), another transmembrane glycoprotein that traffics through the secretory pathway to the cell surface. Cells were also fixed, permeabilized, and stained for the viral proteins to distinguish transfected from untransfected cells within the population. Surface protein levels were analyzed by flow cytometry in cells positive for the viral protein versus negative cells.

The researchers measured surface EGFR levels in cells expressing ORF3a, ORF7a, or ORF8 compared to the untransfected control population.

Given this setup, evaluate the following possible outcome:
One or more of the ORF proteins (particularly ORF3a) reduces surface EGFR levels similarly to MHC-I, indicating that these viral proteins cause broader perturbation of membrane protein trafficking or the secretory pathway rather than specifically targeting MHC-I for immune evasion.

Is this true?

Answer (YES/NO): YES